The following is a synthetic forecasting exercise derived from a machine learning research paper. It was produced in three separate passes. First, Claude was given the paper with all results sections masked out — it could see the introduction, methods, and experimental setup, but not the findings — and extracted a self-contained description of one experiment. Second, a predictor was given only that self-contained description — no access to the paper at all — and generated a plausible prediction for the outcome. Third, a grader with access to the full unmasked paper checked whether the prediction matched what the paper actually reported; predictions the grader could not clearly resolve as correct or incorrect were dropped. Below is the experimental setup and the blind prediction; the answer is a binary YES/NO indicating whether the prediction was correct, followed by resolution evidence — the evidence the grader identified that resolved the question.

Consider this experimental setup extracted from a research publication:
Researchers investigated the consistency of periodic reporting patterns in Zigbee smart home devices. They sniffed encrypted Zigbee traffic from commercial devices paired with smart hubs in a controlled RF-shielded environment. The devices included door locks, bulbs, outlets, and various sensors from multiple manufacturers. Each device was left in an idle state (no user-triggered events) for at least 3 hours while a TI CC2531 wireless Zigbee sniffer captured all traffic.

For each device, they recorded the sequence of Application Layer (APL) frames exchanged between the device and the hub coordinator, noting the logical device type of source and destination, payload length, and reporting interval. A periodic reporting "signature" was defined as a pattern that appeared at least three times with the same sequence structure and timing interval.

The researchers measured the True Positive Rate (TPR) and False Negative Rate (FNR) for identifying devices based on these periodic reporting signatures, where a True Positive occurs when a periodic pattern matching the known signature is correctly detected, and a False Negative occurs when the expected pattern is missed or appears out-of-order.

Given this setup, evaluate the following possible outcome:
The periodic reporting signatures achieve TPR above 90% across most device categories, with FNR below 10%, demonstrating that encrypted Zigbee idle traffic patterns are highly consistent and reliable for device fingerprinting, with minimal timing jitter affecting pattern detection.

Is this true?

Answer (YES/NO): YES